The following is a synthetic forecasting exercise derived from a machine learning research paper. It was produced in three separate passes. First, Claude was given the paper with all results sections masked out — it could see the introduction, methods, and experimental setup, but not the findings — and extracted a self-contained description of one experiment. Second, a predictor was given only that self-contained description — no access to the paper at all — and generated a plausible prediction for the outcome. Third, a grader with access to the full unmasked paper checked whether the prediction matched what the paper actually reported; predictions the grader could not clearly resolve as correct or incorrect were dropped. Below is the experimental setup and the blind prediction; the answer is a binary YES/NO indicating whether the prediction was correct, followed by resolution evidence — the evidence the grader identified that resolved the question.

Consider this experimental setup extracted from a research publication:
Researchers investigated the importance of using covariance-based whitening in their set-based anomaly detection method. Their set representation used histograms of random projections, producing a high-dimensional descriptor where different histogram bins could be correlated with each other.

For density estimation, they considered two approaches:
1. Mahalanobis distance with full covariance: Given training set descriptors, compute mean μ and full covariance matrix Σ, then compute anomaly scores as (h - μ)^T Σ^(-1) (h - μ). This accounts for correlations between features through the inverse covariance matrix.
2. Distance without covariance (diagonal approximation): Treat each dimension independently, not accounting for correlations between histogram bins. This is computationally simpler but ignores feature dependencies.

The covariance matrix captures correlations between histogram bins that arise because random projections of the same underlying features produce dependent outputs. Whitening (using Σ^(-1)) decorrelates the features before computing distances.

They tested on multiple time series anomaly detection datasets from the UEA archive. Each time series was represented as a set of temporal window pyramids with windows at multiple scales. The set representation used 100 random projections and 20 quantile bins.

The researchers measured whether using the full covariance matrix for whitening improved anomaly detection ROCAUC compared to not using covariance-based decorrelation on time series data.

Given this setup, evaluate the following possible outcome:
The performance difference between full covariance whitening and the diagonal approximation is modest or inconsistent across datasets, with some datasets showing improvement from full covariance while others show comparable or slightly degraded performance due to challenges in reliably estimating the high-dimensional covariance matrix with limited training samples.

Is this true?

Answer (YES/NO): NO